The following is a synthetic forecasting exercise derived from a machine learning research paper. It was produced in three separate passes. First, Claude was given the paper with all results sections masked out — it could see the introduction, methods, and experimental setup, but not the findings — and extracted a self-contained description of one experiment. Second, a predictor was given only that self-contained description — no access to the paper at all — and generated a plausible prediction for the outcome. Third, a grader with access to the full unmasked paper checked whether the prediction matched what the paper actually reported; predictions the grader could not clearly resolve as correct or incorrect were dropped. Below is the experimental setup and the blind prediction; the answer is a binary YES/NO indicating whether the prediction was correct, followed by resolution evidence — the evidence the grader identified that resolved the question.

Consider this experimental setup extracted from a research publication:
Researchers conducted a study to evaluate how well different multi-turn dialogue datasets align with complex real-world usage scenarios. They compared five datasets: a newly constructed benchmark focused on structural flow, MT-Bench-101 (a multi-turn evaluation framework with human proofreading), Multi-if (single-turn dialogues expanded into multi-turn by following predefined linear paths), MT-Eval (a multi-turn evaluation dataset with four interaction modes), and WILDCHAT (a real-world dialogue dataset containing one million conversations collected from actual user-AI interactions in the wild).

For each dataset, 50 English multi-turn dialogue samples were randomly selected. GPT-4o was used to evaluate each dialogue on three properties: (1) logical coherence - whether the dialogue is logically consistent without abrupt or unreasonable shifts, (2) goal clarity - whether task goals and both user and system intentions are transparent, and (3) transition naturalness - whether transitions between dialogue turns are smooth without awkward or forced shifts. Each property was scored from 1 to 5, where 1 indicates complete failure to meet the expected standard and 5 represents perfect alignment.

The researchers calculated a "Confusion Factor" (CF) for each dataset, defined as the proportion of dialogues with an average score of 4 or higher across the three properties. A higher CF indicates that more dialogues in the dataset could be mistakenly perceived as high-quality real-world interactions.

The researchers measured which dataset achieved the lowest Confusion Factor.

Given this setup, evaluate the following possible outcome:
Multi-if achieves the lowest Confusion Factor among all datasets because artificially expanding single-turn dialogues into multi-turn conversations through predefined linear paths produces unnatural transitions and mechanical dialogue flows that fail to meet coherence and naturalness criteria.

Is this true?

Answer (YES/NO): NO